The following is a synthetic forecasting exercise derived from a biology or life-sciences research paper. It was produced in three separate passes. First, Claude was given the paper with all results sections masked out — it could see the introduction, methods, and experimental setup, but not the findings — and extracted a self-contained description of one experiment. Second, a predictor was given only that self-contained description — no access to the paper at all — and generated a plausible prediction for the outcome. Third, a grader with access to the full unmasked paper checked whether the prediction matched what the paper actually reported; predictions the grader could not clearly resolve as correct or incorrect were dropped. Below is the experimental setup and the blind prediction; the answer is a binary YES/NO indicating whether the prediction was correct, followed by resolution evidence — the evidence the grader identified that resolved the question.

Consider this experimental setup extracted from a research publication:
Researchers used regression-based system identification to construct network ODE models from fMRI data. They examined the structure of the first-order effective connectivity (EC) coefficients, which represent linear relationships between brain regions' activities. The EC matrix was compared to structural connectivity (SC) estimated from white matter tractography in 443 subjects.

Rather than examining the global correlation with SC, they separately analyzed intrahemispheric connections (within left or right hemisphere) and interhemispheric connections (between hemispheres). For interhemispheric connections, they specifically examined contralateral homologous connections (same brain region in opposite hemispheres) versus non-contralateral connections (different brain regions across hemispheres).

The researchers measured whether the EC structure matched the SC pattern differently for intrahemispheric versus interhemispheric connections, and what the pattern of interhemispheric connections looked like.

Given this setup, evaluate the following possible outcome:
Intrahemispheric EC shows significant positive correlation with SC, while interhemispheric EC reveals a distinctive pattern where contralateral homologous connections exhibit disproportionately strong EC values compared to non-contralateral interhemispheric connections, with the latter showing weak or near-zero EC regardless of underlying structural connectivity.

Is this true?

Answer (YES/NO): NO